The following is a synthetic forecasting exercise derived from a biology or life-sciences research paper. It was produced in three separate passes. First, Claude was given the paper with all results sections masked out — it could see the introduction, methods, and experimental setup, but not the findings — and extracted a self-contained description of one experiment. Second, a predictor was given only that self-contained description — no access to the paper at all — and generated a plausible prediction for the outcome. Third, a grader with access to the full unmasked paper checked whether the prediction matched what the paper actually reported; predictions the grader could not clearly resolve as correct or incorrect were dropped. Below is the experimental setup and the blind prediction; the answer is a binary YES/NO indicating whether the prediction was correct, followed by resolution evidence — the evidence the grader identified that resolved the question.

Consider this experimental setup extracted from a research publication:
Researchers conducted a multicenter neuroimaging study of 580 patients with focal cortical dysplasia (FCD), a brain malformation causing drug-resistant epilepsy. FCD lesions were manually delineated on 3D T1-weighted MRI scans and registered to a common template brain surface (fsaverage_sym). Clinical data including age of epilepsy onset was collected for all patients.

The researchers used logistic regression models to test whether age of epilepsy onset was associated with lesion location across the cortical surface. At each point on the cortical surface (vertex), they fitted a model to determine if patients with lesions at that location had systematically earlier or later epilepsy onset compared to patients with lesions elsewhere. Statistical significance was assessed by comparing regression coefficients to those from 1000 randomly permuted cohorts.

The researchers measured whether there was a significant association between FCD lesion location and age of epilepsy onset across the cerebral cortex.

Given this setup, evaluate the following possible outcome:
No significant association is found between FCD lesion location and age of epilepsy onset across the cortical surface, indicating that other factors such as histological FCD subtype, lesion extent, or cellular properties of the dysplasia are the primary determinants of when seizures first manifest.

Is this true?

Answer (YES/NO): NO